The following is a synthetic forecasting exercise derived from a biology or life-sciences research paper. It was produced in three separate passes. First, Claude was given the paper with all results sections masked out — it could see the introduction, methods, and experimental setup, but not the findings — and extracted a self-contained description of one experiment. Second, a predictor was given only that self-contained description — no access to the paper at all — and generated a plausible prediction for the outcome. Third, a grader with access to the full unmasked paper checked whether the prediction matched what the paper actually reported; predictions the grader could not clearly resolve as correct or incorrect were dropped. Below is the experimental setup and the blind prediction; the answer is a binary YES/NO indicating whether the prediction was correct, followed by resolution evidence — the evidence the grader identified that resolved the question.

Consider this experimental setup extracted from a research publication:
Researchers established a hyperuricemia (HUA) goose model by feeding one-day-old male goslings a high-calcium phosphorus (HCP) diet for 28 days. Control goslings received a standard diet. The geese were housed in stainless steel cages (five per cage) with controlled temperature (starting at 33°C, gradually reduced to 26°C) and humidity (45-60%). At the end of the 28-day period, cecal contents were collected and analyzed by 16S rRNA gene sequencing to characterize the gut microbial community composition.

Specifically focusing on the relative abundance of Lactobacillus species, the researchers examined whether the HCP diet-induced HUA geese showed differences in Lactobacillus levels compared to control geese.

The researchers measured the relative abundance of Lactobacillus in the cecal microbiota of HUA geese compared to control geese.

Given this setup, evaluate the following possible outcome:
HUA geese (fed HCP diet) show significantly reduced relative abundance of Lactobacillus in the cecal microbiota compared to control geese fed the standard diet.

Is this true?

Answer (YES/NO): YES